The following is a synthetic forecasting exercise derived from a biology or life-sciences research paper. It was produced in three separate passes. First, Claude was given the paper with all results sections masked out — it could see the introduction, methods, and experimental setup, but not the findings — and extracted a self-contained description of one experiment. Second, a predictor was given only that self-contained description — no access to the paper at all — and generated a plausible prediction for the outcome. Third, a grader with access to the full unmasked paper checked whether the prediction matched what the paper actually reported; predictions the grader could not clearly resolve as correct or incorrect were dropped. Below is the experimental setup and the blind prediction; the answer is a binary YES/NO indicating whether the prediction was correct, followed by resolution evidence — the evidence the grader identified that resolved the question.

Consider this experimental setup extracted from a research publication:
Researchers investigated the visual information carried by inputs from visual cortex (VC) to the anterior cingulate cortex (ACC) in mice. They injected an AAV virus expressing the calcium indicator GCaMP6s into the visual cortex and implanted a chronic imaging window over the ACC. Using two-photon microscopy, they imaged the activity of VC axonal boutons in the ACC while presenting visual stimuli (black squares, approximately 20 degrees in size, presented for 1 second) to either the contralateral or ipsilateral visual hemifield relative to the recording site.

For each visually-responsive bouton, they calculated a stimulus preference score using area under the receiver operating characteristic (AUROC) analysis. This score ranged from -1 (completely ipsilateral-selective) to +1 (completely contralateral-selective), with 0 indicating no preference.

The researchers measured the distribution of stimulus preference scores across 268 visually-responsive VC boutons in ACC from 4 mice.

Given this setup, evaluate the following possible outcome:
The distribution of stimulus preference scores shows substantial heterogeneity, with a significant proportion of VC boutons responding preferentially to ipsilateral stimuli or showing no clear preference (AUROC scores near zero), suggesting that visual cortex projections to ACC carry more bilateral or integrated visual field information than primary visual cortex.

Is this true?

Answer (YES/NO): NO